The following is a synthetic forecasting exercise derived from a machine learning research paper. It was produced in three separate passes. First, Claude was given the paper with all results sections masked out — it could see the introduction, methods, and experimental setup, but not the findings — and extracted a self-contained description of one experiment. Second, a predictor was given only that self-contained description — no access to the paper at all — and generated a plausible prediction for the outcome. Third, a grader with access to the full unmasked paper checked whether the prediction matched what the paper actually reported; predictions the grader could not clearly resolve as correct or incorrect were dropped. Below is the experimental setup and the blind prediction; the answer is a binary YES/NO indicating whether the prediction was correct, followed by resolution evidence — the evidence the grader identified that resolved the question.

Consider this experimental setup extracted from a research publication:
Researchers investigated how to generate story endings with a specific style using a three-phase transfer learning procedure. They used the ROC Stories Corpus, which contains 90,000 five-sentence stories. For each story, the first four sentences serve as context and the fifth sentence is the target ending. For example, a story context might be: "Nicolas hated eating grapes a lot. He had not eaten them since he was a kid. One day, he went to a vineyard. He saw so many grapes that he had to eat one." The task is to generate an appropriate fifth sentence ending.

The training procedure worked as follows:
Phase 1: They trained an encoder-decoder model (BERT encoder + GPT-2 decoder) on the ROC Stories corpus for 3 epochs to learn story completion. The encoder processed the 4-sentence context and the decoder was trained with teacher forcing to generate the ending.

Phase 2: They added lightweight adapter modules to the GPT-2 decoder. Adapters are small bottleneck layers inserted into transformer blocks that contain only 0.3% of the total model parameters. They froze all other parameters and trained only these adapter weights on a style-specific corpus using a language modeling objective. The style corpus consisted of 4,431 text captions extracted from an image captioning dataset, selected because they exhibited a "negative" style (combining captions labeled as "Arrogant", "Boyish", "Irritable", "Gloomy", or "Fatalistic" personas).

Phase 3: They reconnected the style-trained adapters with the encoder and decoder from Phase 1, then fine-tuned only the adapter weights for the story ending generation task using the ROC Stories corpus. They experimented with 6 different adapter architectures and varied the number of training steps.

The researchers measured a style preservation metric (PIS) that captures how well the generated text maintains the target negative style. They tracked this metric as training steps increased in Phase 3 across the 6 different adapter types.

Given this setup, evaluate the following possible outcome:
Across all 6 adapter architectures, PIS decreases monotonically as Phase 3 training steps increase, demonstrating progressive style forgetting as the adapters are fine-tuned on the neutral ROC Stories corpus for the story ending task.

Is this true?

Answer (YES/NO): NO